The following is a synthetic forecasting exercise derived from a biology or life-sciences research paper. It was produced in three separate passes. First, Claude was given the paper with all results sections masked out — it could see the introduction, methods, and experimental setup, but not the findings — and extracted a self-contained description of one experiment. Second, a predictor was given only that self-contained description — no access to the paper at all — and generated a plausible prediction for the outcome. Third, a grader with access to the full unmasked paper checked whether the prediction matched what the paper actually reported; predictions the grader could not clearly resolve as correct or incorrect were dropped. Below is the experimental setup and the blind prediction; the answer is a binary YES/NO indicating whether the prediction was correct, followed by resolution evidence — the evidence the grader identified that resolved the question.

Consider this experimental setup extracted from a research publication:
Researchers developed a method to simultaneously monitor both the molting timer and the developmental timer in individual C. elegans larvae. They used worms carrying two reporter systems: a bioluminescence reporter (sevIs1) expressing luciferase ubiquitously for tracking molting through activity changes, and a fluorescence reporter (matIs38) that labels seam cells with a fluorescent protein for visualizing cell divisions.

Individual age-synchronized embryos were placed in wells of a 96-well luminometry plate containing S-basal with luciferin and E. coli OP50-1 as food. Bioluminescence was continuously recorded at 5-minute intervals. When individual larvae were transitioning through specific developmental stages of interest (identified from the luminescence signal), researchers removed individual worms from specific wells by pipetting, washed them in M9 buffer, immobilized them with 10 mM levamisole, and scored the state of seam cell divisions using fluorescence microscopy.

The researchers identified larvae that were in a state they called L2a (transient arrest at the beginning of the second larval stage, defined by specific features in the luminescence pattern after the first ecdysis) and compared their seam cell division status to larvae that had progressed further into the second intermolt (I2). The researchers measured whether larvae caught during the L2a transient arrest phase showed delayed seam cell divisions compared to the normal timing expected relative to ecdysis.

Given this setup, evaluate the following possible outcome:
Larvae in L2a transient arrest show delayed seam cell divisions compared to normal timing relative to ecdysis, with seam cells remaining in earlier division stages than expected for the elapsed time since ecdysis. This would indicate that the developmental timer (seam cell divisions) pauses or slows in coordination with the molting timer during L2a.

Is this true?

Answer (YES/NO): NO